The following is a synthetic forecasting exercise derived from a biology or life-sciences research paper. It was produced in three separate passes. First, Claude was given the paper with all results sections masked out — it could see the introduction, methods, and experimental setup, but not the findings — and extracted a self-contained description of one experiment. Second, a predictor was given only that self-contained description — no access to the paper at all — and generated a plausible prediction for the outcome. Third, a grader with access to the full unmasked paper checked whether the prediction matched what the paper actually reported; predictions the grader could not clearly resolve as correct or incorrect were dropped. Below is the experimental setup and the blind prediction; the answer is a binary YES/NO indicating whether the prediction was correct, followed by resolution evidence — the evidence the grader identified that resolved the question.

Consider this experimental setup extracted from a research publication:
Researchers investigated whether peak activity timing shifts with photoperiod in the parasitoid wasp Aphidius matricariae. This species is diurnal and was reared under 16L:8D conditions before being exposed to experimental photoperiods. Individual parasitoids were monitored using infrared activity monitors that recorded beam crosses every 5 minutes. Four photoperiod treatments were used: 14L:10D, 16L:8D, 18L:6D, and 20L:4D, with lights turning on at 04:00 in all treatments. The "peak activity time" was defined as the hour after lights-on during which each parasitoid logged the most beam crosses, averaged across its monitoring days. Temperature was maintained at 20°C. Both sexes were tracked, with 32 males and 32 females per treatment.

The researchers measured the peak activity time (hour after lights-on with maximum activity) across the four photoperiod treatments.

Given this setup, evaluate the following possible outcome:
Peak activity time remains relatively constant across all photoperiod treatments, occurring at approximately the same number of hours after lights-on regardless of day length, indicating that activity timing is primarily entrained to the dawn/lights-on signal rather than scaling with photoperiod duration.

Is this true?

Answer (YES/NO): NO